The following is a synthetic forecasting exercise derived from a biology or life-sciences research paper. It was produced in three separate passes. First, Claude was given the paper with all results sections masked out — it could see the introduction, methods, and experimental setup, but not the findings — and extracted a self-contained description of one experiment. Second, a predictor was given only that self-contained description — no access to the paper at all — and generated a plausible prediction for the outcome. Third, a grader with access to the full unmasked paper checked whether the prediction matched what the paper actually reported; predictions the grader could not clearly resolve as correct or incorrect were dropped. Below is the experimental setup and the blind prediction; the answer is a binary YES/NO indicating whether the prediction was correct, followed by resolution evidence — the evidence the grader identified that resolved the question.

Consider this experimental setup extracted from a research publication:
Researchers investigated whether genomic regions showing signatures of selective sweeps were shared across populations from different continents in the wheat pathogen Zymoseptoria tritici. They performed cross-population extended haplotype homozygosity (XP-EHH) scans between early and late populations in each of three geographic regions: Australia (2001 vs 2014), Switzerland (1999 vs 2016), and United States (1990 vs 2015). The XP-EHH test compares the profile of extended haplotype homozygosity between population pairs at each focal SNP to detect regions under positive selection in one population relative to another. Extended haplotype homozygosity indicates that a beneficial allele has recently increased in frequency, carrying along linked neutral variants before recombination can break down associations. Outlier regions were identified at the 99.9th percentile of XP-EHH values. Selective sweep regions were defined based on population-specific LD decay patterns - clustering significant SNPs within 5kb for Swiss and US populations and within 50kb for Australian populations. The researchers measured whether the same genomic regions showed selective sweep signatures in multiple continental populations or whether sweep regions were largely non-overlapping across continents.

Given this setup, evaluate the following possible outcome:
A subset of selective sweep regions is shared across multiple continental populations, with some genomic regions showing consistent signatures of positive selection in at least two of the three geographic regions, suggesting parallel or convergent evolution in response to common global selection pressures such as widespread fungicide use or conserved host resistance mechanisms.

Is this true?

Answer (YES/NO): YES